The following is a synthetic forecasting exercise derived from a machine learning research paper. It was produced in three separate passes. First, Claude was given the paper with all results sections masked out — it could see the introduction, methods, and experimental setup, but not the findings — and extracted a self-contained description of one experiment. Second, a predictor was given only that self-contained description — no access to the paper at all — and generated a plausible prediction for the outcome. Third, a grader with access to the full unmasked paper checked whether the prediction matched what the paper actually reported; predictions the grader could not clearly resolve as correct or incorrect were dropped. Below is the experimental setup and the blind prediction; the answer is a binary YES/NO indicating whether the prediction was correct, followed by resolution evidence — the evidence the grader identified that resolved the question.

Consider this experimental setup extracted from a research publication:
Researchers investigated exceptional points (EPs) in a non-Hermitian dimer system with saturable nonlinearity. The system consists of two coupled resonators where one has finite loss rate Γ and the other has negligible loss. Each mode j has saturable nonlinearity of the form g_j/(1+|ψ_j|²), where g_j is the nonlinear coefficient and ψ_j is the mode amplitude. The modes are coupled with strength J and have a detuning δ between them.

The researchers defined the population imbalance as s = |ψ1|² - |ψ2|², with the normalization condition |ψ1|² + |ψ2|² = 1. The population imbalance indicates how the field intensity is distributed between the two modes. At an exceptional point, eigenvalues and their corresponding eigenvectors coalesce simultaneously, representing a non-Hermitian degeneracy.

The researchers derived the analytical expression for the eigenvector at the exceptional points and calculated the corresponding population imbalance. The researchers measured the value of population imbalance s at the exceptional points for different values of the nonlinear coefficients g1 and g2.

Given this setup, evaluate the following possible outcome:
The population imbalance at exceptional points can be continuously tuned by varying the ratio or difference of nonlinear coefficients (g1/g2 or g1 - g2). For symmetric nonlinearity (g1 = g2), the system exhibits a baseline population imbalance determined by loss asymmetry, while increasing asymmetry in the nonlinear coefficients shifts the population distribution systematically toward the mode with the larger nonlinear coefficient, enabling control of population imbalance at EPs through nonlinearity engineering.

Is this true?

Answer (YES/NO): NO